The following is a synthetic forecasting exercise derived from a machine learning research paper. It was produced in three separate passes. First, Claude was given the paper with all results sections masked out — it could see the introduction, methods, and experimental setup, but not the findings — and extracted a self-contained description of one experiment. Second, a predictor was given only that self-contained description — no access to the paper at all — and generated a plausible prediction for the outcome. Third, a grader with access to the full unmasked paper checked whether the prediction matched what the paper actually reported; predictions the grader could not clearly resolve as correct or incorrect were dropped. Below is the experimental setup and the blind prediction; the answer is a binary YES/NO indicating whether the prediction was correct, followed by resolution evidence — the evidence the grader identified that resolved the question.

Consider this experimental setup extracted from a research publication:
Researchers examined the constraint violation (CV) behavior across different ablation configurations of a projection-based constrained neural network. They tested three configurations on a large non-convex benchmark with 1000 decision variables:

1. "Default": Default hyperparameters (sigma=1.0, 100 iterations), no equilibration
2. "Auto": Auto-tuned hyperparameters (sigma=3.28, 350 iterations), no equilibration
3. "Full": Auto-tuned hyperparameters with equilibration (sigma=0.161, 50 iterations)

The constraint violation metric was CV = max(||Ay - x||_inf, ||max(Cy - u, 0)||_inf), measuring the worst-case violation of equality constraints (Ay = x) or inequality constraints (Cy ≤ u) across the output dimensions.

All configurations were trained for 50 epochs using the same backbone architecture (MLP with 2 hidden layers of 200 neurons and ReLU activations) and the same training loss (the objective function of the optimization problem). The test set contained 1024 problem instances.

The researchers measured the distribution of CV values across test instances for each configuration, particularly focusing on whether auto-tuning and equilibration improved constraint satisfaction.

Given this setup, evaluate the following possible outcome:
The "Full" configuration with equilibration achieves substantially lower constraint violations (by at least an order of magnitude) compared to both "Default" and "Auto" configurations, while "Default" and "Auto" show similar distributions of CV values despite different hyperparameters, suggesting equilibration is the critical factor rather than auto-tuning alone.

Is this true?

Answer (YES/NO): NO